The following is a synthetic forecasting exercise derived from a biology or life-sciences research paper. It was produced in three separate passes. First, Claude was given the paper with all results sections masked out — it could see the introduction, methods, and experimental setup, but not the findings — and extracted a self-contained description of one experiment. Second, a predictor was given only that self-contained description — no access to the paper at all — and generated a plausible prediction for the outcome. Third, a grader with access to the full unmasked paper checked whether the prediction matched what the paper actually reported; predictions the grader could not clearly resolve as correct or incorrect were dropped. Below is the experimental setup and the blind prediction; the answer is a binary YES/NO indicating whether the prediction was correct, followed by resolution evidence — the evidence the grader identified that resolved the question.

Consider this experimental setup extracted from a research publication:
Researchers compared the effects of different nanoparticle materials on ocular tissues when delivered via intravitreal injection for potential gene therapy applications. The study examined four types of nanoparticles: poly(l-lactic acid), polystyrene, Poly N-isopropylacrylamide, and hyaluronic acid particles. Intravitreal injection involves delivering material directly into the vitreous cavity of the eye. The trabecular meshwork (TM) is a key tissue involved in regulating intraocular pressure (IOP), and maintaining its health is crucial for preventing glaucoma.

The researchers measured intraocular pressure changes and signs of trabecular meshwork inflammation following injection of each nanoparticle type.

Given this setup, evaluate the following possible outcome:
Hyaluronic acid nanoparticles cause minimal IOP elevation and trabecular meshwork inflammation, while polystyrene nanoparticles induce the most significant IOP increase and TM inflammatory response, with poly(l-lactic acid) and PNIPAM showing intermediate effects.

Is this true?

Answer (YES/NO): NO